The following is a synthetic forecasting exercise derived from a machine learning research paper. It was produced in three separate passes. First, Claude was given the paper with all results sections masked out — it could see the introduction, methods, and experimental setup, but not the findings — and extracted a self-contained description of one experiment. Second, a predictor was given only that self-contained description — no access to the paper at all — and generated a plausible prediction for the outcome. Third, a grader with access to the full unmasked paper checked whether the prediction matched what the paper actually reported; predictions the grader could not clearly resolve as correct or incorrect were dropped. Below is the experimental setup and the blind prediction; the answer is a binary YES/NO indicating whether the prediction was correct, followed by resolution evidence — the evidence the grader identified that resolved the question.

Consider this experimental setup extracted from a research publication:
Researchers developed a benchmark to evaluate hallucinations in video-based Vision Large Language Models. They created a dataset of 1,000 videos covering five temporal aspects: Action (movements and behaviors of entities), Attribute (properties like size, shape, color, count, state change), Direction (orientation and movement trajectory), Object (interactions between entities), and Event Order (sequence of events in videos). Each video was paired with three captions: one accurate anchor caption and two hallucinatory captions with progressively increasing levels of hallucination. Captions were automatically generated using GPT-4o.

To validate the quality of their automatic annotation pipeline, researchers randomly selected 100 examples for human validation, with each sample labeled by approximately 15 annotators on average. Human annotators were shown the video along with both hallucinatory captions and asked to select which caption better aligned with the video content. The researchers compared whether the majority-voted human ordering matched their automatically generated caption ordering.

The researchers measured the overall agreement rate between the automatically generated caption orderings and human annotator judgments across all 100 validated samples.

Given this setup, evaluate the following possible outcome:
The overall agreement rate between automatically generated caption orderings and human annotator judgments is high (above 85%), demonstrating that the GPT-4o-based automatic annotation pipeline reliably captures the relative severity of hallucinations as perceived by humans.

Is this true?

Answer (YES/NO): YES